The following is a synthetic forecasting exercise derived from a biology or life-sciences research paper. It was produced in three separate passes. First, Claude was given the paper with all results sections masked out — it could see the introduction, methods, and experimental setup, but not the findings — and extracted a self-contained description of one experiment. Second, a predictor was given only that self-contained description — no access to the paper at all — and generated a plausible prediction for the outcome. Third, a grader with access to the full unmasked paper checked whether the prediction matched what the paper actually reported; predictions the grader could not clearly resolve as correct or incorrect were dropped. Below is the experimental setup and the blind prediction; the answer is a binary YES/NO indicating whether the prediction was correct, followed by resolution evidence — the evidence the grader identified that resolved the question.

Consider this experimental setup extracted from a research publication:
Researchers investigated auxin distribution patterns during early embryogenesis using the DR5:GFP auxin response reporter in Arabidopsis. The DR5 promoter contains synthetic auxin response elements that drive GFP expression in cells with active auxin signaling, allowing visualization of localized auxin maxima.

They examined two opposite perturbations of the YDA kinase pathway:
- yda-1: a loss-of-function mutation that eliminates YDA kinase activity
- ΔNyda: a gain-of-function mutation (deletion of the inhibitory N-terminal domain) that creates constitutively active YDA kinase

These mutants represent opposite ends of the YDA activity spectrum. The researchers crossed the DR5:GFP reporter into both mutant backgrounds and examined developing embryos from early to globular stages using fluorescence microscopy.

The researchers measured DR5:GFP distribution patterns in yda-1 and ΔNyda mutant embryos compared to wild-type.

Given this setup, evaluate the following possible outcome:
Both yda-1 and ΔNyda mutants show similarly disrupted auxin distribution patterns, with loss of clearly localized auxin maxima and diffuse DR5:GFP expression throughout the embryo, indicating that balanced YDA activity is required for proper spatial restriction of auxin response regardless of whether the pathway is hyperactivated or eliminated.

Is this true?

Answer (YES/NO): NO